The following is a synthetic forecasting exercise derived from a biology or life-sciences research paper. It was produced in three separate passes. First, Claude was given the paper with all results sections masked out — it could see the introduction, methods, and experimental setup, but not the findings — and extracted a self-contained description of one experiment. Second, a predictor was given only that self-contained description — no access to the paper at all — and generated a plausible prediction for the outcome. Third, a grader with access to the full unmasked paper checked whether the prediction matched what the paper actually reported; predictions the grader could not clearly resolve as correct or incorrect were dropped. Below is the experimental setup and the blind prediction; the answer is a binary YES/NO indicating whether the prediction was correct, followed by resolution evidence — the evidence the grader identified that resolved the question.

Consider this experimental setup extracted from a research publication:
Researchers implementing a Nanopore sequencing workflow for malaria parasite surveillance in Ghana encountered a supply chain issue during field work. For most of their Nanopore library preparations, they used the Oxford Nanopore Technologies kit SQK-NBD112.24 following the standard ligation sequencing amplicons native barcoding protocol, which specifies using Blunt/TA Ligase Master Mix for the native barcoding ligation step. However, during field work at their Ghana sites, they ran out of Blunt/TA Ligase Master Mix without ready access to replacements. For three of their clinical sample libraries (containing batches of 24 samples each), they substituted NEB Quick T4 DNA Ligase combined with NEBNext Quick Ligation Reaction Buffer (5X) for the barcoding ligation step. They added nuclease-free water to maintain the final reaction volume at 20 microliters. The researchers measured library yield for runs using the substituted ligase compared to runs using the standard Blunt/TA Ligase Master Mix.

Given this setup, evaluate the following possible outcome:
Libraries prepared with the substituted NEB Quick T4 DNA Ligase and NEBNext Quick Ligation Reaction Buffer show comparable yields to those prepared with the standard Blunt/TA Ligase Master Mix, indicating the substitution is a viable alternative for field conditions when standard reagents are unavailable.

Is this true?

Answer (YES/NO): YES